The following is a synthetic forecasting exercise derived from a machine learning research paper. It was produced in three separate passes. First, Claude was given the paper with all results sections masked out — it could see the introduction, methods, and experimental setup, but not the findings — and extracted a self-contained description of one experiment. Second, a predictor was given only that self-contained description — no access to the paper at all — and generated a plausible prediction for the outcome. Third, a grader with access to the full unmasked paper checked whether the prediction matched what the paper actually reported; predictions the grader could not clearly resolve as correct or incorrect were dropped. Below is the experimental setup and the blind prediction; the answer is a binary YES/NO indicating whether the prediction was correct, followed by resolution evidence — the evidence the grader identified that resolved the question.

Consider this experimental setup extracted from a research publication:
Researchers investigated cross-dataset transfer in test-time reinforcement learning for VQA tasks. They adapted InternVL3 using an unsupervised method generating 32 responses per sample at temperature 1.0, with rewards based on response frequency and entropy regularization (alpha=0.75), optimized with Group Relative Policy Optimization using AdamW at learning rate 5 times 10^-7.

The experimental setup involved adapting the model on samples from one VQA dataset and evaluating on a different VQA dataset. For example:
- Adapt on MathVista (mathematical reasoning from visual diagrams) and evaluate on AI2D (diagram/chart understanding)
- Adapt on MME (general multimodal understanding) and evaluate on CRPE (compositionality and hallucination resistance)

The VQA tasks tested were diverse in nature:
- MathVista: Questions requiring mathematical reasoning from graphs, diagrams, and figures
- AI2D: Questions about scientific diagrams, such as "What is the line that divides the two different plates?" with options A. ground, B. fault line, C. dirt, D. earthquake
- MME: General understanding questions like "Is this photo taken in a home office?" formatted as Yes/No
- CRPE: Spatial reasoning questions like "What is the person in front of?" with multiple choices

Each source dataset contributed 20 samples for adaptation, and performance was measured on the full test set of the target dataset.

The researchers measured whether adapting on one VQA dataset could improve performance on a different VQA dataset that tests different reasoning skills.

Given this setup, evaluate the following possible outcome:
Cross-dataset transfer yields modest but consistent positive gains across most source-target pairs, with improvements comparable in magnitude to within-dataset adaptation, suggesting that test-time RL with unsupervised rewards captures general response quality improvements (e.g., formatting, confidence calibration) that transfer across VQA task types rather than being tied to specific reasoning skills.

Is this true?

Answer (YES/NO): NO